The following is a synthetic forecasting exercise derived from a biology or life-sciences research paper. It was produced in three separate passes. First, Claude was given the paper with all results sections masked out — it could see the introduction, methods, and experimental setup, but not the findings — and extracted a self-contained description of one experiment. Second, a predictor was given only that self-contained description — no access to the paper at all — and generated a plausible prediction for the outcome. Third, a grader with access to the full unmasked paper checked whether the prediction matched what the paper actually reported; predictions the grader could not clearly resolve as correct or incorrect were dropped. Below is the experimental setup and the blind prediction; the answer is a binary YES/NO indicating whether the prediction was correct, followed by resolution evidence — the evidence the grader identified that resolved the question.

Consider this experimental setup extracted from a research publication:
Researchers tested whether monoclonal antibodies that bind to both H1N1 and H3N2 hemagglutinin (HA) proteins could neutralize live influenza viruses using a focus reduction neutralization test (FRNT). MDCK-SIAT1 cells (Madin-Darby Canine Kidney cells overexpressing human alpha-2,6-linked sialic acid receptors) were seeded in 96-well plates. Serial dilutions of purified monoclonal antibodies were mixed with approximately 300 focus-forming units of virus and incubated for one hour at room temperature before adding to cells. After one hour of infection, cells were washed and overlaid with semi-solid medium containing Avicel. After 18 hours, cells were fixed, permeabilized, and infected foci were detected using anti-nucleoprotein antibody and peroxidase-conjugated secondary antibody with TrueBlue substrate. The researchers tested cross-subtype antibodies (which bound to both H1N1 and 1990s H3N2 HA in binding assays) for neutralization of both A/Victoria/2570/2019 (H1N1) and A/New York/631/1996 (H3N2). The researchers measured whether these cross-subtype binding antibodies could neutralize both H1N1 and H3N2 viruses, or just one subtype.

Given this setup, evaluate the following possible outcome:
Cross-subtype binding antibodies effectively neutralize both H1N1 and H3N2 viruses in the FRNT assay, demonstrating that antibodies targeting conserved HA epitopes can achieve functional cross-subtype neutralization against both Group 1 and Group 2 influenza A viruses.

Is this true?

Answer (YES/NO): YES